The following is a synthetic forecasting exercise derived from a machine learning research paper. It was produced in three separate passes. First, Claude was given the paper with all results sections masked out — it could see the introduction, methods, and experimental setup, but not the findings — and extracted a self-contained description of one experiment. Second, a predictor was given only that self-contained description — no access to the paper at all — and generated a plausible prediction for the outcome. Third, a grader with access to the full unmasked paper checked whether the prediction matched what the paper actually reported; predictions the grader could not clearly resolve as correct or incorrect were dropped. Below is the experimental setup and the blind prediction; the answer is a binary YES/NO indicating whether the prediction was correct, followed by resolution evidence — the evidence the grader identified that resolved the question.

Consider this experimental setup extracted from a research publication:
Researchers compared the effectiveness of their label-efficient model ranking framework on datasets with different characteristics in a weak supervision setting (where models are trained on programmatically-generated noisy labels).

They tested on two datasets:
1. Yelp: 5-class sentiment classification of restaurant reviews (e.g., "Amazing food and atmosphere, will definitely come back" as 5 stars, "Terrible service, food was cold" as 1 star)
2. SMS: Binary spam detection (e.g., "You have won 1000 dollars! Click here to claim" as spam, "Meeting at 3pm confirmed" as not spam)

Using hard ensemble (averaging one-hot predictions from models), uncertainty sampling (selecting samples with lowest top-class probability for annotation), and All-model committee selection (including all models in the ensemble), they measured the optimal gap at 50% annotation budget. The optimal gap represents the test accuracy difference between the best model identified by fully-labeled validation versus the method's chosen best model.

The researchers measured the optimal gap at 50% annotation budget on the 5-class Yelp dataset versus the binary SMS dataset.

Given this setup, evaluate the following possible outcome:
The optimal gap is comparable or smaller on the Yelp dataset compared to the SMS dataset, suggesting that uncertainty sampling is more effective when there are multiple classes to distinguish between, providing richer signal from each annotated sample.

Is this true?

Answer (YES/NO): NO